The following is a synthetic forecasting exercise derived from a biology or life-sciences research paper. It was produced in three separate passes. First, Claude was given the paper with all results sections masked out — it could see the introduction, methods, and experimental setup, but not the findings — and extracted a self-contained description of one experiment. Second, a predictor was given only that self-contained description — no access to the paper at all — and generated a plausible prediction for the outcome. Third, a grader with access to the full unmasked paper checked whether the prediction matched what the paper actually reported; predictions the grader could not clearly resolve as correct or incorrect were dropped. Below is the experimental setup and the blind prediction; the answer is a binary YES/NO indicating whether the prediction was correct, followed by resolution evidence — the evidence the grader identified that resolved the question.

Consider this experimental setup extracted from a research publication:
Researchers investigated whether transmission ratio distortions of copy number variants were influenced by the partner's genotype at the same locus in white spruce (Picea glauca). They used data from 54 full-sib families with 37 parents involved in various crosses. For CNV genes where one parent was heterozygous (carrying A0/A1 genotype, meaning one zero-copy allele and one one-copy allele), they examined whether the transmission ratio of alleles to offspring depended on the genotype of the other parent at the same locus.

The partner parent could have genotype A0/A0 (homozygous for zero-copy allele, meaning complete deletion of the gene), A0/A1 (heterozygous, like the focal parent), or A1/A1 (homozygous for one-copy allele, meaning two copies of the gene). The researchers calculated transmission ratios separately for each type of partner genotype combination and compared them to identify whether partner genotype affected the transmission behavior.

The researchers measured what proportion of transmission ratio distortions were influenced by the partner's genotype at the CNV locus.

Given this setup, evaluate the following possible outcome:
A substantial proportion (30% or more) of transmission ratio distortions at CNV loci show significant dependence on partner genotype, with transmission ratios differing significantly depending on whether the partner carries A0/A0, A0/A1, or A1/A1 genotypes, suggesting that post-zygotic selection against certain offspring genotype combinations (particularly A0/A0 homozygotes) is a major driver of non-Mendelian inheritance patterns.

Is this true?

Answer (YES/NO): YES